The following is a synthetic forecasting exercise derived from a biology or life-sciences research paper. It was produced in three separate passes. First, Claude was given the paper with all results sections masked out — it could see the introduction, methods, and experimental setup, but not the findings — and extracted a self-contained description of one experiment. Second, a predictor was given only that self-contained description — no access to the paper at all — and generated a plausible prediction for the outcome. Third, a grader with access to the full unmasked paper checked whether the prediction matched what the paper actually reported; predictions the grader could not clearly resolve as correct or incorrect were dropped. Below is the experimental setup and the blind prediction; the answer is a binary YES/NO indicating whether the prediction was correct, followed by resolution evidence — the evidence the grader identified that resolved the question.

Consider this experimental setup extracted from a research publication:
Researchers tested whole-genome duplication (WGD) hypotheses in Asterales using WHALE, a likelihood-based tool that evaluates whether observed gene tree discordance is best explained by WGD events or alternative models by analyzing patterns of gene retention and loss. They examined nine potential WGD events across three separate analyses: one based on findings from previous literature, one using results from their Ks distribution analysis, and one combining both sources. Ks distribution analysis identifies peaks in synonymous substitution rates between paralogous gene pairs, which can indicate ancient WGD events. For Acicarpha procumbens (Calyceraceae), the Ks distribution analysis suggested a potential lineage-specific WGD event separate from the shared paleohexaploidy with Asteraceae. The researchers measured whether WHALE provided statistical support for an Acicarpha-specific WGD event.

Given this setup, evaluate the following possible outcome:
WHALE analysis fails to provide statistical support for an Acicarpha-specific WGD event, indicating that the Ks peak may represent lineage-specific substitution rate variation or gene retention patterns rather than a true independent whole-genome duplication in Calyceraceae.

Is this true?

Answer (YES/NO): NO